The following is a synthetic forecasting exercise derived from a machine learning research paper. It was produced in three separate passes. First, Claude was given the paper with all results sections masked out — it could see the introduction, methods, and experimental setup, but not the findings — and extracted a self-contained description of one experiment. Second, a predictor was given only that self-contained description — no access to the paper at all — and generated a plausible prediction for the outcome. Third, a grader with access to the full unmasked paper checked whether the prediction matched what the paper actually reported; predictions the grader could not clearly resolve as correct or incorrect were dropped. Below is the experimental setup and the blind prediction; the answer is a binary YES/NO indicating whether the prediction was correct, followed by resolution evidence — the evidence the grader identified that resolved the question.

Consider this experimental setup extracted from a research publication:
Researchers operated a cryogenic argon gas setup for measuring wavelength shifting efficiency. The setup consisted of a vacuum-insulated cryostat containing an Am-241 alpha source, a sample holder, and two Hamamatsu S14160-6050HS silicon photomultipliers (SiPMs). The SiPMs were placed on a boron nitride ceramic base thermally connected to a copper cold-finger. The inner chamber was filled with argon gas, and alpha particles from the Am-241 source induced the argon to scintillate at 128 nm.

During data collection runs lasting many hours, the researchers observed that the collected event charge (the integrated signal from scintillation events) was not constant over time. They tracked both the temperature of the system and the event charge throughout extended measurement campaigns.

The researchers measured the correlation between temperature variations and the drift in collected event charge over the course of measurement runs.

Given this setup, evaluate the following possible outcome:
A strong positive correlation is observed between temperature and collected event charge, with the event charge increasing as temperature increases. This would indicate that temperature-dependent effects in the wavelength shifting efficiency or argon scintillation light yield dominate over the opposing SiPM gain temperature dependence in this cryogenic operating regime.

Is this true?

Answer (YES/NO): NO